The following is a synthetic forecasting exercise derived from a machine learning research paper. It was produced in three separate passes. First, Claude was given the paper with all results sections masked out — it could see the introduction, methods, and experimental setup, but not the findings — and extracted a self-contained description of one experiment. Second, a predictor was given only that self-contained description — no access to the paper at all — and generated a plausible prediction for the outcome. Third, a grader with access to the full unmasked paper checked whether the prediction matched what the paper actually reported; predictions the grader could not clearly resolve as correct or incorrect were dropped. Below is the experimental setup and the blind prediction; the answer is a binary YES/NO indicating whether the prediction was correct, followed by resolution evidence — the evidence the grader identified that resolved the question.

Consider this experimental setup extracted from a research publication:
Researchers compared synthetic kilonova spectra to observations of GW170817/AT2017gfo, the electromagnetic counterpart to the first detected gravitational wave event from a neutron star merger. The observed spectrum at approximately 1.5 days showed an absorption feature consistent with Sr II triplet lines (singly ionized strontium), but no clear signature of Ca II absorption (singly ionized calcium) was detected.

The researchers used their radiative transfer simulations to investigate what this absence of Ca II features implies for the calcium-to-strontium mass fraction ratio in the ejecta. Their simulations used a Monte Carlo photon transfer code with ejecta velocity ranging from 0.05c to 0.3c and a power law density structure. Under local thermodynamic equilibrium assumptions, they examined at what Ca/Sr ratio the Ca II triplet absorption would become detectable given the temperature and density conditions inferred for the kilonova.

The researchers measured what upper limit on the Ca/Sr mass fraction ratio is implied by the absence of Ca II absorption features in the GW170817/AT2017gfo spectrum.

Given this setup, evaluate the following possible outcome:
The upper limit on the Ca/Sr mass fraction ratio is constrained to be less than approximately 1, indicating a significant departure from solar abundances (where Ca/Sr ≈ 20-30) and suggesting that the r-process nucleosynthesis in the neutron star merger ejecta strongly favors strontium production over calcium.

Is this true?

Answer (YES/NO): NO